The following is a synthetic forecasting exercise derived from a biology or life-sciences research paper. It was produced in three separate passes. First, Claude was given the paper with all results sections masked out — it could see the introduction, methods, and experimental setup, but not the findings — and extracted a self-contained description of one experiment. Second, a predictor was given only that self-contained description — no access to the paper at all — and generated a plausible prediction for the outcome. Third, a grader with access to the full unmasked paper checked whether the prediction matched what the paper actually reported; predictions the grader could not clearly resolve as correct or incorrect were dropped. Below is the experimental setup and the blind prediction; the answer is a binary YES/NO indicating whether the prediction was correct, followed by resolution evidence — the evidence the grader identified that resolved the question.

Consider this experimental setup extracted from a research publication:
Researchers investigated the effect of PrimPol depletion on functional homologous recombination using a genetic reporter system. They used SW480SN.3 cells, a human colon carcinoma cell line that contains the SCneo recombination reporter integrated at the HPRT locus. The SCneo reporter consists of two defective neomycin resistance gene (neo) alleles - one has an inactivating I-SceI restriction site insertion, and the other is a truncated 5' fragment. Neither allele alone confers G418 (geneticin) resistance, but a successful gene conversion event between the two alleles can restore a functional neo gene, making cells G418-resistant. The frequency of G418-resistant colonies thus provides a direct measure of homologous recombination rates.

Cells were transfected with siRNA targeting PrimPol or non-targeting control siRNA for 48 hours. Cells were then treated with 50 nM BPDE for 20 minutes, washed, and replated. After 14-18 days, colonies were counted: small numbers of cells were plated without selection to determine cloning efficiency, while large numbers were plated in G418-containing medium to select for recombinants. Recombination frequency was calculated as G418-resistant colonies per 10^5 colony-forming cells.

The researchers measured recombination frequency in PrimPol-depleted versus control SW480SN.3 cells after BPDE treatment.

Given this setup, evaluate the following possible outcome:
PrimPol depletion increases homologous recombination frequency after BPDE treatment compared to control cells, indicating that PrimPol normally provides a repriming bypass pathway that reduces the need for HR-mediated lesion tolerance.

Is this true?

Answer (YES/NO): NO